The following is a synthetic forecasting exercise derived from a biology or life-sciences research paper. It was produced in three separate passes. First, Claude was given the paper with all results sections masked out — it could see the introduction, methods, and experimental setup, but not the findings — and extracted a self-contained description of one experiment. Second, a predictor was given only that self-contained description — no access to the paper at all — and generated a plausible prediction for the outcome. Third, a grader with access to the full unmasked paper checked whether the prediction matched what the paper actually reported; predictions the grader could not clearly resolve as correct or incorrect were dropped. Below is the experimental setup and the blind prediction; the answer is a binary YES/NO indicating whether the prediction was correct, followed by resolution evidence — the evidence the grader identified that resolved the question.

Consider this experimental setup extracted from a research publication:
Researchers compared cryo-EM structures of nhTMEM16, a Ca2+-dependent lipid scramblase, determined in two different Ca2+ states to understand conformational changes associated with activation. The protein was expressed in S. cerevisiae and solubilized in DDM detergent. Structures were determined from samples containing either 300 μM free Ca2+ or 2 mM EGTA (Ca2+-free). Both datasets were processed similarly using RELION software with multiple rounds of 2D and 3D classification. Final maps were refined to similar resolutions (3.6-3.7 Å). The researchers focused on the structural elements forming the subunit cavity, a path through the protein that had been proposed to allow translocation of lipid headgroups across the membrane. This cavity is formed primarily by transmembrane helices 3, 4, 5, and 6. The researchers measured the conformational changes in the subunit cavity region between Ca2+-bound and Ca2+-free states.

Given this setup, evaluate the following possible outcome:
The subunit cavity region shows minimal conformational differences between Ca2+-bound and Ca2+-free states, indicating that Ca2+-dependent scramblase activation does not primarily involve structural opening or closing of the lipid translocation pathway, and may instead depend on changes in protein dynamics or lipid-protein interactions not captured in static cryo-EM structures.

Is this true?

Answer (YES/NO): NO